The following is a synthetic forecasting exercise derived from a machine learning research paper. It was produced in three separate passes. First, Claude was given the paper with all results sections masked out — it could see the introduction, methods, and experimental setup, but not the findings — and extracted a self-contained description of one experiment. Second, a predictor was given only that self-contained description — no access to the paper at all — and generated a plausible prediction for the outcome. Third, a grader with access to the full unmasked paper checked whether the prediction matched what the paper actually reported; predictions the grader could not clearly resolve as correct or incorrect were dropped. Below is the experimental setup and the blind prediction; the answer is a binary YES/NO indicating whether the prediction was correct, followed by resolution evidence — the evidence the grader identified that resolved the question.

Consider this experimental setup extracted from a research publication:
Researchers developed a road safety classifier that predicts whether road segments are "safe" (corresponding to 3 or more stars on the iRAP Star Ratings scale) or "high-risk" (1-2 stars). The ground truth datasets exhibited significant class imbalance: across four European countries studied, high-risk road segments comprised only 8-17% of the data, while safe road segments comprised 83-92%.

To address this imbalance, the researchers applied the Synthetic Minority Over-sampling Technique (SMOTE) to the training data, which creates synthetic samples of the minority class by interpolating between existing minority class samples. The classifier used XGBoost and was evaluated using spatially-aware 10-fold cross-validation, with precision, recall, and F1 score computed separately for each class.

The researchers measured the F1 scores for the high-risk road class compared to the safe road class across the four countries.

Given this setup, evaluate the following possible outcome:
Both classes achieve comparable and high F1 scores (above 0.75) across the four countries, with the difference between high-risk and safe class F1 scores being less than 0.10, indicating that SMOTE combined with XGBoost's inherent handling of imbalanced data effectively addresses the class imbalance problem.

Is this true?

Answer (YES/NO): NO